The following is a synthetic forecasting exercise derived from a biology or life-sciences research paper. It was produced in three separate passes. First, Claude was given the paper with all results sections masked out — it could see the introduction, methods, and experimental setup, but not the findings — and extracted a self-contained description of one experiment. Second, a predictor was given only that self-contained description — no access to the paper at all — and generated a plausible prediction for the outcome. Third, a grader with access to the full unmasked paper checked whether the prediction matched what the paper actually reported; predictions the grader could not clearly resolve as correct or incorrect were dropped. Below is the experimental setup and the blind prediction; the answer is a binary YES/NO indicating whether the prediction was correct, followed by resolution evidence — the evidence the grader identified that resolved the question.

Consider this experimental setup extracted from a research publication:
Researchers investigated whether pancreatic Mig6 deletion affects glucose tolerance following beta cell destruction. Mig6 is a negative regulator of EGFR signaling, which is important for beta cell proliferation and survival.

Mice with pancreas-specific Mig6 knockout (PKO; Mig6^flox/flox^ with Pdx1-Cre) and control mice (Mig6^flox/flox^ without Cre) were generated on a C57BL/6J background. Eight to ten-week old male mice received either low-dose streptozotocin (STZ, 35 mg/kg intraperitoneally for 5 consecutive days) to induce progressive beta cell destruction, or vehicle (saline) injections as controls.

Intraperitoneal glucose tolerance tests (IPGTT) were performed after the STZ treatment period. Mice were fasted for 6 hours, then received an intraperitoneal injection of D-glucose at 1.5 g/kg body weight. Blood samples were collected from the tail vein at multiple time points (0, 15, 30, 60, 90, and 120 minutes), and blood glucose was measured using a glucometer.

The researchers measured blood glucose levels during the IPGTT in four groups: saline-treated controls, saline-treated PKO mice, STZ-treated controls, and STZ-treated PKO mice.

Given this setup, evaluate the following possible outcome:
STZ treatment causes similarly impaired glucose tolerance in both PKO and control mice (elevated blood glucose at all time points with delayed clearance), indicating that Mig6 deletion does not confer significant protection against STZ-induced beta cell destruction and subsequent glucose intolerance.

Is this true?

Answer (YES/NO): NO